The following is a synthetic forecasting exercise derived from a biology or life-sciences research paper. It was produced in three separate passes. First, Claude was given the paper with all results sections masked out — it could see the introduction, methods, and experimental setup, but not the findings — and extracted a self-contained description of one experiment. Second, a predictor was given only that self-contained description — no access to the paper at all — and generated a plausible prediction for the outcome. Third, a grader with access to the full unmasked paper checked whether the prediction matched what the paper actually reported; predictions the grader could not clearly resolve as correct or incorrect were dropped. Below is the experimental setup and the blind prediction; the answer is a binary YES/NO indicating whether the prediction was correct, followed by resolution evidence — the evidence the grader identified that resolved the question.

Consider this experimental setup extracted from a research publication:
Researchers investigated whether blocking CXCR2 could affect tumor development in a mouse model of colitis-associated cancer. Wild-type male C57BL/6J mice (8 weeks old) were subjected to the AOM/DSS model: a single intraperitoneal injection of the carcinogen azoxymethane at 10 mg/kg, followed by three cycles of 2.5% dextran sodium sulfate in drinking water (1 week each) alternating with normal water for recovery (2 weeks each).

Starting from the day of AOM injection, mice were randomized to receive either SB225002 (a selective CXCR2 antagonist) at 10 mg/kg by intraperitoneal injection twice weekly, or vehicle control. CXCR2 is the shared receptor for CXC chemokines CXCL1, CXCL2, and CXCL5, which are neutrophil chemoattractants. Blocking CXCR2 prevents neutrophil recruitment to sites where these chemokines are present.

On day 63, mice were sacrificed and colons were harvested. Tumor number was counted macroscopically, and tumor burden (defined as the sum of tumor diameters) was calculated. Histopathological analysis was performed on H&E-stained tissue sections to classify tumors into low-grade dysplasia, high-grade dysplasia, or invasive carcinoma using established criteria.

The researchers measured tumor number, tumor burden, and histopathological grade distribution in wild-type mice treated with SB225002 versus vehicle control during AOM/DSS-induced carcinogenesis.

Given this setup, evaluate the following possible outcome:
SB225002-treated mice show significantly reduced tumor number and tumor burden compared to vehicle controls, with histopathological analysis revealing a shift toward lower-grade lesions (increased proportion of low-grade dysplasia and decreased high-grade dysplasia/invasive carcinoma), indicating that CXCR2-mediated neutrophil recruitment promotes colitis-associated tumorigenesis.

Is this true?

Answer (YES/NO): YES